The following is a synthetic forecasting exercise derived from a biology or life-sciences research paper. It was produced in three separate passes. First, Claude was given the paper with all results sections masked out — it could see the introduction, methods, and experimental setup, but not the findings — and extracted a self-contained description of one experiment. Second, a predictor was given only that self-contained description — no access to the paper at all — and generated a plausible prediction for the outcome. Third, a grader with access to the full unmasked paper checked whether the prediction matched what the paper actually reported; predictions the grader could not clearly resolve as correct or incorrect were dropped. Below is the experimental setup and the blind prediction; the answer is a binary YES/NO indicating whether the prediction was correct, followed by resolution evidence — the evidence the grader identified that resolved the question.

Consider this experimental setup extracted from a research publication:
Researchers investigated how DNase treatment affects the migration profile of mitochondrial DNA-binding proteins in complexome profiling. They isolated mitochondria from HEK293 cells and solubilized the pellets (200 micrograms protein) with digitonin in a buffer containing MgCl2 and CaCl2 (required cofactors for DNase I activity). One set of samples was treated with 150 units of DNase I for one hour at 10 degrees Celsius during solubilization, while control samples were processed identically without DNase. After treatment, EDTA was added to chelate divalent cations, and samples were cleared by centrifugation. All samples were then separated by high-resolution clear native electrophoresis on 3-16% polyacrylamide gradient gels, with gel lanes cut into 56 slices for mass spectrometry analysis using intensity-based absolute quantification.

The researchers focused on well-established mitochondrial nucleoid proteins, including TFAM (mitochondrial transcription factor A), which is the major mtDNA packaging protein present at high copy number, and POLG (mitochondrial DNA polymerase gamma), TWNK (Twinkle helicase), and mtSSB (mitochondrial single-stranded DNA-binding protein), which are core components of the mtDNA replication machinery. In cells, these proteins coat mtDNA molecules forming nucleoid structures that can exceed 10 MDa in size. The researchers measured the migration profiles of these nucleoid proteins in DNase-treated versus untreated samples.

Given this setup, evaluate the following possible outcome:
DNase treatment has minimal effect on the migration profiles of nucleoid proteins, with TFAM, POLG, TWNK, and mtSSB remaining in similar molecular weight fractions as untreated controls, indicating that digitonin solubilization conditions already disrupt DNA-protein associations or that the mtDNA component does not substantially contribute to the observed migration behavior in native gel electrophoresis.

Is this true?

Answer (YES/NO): NO